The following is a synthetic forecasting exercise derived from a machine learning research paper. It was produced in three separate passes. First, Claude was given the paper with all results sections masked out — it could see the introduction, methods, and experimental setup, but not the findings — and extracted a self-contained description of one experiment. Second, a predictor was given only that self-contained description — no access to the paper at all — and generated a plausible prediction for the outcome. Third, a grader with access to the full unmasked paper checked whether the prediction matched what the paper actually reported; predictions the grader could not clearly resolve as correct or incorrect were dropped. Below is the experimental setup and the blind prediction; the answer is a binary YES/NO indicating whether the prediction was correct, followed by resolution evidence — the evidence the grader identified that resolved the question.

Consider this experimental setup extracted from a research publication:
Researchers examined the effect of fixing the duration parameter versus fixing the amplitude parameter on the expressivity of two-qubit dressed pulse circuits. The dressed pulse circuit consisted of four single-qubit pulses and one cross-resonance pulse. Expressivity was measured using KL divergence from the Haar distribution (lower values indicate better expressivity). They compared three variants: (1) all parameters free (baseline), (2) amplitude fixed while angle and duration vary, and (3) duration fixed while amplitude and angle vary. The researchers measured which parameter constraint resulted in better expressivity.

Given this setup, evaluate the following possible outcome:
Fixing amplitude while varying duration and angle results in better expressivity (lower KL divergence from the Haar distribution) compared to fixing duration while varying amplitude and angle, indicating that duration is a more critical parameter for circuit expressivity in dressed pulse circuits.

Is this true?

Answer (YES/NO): YES